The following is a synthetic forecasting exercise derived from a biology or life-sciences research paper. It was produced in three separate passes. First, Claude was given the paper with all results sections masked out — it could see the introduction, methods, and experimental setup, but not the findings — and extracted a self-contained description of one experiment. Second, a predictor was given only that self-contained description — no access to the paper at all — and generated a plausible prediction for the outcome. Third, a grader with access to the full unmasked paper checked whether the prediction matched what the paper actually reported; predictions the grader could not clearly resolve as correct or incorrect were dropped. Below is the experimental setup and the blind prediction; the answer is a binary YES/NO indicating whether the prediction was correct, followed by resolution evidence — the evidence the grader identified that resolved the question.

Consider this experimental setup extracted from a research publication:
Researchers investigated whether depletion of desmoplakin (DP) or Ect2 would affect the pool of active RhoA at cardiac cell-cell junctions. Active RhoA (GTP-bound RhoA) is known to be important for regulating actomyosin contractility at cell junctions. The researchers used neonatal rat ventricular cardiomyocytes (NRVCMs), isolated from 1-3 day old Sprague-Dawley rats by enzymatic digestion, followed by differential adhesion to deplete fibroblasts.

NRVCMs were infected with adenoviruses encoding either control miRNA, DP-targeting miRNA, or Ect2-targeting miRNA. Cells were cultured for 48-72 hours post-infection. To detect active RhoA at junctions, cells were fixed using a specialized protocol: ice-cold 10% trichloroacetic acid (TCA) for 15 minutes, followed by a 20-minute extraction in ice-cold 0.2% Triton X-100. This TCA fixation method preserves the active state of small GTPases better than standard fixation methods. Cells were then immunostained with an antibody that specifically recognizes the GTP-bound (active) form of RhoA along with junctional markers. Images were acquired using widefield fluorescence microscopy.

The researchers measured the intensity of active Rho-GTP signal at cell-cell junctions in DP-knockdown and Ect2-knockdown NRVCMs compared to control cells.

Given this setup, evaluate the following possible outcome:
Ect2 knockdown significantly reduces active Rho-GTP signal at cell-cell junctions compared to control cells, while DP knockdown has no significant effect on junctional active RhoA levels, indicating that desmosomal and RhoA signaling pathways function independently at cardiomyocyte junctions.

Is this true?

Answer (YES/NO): NO